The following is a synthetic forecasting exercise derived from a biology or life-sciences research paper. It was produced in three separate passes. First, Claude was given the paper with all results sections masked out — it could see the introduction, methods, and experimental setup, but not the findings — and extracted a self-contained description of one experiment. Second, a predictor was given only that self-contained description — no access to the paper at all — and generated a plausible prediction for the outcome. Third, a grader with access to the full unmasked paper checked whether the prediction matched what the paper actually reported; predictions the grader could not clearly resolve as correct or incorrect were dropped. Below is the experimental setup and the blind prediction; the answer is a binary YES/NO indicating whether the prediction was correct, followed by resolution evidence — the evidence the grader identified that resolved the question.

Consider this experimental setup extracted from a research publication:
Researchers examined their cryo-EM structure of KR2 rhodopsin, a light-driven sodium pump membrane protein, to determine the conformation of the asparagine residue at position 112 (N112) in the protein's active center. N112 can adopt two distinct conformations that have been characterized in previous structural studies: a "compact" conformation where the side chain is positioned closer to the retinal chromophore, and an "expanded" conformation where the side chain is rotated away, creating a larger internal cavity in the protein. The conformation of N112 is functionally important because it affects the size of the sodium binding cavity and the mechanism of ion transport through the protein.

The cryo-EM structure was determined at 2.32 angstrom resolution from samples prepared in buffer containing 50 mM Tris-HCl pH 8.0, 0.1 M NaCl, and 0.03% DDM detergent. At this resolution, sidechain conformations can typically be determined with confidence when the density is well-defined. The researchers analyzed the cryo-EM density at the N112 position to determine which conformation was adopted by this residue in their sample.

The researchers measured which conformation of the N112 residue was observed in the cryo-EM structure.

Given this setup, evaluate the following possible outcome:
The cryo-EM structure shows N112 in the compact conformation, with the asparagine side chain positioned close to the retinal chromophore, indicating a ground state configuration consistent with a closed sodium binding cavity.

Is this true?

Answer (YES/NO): NO